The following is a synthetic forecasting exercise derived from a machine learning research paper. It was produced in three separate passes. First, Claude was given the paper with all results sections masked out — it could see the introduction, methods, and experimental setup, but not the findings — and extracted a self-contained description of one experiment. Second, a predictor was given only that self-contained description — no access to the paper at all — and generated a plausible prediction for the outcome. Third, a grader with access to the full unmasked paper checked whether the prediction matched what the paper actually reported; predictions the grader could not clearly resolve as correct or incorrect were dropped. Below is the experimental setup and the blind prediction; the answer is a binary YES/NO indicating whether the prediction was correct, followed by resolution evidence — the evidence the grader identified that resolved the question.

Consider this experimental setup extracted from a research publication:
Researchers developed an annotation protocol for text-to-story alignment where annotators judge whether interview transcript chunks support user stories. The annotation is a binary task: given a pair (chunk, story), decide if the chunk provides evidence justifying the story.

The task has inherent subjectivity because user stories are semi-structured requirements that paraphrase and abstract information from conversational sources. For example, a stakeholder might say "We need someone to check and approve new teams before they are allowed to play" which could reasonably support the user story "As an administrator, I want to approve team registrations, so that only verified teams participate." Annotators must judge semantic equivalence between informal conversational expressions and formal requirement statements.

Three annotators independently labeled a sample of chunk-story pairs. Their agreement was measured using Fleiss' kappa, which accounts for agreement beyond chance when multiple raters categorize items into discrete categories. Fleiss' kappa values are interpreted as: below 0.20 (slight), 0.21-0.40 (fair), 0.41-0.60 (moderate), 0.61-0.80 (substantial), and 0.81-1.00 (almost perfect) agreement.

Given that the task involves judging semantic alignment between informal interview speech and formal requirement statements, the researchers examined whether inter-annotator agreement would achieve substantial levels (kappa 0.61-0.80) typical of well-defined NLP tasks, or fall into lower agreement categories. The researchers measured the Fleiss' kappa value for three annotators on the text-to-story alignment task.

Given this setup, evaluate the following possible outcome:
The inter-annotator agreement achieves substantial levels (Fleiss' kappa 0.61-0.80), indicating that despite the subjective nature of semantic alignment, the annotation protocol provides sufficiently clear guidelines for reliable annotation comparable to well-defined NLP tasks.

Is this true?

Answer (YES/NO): NO